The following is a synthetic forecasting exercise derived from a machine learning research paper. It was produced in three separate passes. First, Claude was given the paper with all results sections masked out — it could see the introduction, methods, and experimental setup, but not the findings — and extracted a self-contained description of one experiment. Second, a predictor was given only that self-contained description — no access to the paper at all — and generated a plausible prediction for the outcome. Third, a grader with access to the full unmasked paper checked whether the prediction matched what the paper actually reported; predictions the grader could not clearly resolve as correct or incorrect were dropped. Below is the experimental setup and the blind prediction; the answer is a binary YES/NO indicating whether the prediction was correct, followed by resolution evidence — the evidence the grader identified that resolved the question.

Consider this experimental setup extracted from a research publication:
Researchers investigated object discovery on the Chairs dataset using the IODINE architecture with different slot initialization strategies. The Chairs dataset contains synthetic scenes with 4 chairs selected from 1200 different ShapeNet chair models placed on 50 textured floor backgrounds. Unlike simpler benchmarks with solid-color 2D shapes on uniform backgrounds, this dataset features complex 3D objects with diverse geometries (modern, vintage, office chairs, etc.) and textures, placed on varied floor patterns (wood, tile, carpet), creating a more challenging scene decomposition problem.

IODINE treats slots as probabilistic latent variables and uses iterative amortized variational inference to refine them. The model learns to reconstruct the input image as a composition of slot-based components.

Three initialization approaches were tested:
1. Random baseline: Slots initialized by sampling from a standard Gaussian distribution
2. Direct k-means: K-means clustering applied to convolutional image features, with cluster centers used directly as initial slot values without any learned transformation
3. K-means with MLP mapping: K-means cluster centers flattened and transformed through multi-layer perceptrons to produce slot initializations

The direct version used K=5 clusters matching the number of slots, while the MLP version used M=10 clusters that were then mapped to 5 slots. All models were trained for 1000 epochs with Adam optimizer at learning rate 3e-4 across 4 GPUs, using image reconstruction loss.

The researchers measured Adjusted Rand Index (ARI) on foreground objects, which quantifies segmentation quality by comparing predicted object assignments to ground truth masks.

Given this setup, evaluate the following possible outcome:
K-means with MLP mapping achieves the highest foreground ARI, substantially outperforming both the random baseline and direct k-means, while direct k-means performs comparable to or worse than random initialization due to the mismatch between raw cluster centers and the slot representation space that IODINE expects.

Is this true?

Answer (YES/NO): NO